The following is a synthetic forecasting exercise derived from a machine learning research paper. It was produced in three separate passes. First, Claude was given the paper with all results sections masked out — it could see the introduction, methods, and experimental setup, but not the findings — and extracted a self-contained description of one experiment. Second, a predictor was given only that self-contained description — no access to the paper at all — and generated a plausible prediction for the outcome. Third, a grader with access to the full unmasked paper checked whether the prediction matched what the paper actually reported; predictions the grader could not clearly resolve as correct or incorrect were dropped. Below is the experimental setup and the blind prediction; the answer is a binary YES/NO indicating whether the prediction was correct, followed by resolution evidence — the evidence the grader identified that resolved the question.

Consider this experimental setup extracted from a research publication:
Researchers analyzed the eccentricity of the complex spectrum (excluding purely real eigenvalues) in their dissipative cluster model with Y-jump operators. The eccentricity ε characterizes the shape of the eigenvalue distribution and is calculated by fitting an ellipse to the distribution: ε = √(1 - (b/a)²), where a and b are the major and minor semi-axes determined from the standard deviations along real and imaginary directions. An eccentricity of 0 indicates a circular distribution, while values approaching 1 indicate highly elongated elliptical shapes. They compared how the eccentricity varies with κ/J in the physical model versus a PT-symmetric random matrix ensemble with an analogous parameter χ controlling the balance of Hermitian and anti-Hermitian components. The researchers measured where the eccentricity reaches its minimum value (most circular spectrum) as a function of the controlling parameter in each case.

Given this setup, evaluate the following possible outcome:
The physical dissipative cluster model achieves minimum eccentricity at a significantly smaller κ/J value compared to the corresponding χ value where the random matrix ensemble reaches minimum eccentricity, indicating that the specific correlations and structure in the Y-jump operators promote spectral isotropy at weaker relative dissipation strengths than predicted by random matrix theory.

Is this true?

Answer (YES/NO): YES